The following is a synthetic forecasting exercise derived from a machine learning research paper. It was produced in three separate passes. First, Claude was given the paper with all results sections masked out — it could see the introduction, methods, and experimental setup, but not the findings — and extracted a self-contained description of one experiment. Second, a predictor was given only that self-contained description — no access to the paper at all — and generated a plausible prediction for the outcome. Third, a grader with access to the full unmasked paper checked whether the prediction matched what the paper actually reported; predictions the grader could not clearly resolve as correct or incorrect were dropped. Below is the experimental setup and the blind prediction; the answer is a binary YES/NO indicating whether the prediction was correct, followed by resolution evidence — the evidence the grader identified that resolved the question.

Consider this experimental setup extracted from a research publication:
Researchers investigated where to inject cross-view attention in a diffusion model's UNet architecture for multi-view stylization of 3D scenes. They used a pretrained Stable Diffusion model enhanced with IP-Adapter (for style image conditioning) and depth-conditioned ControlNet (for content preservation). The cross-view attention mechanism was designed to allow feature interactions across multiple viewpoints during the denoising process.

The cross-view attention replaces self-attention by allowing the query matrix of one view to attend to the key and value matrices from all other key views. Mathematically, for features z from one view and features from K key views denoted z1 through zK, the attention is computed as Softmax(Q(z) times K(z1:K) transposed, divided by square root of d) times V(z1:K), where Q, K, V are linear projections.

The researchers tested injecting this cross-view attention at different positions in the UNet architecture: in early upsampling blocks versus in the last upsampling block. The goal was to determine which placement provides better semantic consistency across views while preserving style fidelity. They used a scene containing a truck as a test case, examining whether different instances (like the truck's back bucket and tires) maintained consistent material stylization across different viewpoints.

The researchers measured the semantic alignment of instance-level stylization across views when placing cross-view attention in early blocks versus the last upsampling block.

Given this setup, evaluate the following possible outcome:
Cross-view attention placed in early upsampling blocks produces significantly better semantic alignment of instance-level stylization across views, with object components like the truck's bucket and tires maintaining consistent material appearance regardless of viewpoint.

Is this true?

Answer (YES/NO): NO